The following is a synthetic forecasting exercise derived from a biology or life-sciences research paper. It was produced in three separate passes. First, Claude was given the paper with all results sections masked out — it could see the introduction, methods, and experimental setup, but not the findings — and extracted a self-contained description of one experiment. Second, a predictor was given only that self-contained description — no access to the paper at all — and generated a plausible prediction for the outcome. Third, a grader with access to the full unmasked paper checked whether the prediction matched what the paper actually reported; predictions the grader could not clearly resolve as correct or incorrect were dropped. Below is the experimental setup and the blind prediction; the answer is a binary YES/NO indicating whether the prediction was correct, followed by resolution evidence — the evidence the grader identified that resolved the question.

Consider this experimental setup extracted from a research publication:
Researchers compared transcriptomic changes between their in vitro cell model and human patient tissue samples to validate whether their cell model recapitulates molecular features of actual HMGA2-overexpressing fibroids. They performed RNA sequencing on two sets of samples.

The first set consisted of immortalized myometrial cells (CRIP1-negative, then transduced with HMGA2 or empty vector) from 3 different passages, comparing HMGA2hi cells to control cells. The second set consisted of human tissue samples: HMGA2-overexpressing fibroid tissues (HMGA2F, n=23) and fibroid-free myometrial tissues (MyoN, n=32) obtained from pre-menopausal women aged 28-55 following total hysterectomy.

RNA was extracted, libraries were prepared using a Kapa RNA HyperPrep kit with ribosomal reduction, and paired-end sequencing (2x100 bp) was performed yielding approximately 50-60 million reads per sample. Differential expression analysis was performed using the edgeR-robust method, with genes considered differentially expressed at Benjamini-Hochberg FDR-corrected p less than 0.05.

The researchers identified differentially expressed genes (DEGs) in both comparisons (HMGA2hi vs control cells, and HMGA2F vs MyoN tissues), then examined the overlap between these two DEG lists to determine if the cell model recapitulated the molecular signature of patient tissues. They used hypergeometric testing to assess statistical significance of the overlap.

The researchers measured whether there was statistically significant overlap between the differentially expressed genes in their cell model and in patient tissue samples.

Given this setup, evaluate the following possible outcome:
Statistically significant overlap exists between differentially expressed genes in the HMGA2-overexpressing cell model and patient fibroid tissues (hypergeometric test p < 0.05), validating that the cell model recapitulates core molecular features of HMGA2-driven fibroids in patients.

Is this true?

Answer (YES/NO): YES